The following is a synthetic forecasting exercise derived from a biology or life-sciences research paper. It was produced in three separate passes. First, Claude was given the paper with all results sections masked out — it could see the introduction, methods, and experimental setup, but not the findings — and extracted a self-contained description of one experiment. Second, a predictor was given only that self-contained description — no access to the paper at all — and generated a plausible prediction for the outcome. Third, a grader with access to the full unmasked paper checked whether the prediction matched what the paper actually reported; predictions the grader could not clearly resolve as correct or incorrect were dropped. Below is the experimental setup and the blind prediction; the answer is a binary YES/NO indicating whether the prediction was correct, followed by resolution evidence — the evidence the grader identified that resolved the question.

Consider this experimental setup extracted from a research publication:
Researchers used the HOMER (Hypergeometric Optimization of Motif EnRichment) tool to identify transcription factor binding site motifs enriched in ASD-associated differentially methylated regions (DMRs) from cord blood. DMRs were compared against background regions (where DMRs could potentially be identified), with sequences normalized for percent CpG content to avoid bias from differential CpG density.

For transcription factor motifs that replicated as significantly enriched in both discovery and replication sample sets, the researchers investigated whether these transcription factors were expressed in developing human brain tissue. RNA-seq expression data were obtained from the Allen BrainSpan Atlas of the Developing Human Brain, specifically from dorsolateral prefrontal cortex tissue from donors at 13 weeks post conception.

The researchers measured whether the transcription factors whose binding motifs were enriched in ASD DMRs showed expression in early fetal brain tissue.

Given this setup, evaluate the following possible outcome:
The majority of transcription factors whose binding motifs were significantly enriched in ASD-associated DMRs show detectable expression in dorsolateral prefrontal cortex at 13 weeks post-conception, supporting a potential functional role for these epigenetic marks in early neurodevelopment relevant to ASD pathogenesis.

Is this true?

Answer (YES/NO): NO